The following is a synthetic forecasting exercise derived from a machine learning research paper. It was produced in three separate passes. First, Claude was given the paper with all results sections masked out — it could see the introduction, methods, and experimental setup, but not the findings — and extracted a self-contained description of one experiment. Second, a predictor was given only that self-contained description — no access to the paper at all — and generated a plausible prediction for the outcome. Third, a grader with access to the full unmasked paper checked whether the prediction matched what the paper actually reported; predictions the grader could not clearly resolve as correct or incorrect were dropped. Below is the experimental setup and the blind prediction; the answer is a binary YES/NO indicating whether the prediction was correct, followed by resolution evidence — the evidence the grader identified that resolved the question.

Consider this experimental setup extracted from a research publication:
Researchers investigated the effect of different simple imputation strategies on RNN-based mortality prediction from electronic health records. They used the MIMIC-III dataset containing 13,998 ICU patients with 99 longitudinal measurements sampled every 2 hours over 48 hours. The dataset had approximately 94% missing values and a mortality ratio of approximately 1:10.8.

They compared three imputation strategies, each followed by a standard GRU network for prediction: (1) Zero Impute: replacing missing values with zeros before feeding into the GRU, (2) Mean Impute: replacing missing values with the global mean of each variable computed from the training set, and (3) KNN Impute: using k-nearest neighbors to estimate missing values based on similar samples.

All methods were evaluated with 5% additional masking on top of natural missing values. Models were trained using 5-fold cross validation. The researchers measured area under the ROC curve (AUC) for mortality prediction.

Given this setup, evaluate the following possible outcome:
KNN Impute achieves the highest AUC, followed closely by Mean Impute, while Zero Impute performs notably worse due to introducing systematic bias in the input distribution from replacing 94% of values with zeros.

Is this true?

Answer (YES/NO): NO